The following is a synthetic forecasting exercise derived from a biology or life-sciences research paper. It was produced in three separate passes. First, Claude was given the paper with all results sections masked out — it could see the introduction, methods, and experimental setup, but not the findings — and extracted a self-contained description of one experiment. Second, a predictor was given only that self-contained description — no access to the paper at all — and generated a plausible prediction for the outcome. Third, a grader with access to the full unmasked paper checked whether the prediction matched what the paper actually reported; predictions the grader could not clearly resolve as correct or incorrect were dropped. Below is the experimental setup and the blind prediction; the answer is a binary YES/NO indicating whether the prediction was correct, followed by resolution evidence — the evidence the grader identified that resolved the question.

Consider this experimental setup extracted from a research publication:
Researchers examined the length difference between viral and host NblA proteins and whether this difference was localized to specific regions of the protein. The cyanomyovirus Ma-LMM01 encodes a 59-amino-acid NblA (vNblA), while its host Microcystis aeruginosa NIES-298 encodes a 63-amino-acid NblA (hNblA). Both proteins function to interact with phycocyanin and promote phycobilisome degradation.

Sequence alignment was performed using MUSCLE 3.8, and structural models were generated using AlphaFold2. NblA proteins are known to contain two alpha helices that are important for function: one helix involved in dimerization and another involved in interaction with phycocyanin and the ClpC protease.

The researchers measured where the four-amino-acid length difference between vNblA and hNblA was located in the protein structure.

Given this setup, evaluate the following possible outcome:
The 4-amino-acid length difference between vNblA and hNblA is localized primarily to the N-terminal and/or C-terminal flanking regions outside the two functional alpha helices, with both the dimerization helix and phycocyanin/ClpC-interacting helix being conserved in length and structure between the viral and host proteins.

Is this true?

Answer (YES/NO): NO